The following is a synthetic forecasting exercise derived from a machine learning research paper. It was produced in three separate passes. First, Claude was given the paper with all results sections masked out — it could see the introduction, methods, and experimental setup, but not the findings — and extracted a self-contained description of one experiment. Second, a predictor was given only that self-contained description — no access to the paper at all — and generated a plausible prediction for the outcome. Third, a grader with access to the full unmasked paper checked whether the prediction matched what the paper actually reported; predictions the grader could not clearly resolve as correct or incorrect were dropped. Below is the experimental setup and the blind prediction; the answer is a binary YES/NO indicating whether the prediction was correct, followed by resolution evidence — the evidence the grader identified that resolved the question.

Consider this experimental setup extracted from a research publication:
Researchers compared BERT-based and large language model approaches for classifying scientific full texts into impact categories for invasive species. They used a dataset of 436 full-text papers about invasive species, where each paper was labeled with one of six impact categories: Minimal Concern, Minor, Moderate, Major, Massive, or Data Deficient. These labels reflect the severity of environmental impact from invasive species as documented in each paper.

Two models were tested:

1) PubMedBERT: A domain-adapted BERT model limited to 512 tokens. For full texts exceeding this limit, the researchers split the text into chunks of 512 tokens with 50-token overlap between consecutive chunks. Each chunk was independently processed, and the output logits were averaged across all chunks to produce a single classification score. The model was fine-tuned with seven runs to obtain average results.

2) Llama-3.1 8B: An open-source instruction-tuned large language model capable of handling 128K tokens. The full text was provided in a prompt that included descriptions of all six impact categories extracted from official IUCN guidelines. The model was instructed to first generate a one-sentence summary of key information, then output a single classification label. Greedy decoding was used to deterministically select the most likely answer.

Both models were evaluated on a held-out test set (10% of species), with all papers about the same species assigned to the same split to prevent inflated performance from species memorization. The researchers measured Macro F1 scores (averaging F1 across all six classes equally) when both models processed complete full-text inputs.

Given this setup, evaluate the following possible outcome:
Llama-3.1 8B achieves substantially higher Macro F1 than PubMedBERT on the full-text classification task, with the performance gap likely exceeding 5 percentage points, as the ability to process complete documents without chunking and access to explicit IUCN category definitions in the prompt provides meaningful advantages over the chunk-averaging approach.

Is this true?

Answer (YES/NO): NO